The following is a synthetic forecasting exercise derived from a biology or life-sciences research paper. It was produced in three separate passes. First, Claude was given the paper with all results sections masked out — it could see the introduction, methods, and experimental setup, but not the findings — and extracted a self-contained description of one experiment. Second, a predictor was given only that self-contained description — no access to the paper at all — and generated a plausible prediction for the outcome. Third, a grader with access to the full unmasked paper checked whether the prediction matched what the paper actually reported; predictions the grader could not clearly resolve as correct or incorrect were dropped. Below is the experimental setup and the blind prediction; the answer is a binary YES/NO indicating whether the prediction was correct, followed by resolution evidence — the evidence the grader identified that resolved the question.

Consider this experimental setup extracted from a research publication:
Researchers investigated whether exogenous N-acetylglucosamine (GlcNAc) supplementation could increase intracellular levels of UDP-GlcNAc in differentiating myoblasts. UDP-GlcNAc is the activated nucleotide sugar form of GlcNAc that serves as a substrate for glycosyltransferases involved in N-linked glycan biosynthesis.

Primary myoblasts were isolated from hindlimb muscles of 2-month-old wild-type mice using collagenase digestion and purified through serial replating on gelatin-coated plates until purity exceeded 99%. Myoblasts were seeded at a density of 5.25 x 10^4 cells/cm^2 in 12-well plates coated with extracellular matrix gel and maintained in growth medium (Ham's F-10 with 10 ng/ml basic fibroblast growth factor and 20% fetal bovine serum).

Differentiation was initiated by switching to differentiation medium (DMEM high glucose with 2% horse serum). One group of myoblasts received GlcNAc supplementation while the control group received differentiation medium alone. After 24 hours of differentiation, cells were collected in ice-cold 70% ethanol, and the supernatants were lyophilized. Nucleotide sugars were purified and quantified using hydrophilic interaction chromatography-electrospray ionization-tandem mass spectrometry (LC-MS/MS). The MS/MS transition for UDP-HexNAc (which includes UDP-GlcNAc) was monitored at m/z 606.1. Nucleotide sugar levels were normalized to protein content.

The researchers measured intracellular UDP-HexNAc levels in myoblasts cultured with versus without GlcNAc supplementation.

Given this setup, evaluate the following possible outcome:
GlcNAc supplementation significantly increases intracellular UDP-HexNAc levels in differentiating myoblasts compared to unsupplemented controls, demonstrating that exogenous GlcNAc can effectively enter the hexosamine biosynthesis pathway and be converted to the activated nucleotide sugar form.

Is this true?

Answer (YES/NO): YES